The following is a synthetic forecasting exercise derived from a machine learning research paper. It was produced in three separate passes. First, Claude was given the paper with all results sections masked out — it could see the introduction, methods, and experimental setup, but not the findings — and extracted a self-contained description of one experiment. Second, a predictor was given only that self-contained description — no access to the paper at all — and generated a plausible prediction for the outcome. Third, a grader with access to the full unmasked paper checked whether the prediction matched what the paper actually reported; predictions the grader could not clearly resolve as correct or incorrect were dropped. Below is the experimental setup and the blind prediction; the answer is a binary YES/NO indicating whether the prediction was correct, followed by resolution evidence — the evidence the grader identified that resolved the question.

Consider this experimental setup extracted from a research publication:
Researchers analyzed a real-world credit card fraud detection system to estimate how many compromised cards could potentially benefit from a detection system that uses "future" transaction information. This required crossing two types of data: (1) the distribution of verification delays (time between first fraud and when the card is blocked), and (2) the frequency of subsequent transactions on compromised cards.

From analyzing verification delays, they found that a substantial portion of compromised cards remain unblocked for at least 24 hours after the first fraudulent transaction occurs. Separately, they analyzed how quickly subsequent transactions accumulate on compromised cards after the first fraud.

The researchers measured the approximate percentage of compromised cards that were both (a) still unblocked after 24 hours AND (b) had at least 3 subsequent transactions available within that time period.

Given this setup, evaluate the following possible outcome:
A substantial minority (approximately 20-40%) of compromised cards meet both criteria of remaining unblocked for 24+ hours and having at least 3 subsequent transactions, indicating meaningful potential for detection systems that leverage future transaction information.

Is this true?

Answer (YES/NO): NO